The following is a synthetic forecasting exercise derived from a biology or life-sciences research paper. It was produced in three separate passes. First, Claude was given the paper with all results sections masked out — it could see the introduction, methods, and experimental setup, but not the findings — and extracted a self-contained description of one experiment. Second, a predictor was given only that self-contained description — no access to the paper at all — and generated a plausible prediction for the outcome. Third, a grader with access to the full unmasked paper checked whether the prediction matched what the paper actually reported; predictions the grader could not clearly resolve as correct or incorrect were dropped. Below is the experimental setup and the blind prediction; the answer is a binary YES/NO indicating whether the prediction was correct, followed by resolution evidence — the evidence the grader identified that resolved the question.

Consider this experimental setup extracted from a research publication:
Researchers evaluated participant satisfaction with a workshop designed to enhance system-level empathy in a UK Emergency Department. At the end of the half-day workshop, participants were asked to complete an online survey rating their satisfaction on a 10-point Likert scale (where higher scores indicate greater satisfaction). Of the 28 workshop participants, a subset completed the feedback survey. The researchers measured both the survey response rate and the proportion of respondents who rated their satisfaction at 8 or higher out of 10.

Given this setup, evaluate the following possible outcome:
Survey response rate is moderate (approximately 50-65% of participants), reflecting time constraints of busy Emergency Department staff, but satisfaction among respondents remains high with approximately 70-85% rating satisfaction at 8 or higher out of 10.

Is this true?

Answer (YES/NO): NO